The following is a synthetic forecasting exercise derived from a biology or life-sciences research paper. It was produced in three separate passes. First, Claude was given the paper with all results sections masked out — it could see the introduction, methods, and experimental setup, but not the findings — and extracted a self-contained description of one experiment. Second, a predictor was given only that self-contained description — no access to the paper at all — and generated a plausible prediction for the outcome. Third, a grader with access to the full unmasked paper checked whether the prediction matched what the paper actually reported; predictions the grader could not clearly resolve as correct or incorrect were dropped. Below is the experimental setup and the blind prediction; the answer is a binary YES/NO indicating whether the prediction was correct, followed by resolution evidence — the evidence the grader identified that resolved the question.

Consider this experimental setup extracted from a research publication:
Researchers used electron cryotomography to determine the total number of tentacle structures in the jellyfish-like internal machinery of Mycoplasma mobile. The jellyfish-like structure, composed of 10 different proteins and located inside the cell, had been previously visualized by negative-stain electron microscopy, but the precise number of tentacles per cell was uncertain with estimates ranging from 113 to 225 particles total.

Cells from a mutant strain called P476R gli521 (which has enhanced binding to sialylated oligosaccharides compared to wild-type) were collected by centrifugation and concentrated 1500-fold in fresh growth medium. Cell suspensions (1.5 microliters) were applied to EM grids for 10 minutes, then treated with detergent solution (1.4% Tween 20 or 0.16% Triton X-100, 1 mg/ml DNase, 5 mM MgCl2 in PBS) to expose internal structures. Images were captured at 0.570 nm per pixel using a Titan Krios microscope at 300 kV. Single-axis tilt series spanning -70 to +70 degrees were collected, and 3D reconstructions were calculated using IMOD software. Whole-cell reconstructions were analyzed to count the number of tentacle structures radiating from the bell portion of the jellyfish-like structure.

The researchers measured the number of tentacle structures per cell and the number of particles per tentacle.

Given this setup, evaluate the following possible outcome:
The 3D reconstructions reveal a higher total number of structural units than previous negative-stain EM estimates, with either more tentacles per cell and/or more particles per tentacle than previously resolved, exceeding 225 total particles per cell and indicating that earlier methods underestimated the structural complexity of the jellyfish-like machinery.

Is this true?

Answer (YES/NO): YES